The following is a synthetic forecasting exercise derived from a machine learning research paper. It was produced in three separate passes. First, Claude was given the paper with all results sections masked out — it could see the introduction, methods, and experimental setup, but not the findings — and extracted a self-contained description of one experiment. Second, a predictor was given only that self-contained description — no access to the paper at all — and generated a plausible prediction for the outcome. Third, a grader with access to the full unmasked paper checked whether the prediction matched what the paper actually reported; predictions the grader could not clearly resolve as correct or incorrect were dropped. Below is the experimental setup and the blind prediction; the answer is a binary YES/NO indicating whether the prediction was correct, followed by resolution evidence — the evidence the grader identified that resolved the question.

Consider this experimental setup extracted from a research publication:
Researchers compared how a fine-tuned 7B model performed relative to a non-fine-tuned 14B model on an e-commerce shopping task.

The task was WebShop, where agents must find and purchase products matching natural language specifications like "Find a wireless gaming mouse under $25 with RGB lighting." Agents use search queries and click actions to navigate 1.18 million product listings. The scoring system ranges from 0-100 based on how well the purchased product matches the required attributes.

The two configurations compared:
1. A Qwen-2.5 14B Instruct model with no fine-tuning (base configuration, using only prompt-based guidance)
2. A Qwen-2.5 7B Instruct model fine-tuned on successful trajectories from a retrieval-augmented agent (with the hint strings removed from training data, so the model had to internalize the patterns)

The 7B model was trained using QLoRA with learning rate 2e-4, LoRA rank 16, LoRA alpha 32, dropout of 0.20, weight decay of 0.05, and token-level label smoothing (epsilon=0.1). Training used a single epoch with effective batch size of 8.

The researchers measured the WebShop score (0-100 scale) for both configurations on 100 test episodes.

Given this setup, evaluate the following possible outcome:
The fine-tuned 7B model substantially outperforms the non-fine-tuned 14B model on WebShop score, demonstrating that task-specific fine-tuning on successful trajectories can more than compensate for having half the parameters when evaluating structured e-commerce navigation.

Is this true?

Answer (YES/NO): NO